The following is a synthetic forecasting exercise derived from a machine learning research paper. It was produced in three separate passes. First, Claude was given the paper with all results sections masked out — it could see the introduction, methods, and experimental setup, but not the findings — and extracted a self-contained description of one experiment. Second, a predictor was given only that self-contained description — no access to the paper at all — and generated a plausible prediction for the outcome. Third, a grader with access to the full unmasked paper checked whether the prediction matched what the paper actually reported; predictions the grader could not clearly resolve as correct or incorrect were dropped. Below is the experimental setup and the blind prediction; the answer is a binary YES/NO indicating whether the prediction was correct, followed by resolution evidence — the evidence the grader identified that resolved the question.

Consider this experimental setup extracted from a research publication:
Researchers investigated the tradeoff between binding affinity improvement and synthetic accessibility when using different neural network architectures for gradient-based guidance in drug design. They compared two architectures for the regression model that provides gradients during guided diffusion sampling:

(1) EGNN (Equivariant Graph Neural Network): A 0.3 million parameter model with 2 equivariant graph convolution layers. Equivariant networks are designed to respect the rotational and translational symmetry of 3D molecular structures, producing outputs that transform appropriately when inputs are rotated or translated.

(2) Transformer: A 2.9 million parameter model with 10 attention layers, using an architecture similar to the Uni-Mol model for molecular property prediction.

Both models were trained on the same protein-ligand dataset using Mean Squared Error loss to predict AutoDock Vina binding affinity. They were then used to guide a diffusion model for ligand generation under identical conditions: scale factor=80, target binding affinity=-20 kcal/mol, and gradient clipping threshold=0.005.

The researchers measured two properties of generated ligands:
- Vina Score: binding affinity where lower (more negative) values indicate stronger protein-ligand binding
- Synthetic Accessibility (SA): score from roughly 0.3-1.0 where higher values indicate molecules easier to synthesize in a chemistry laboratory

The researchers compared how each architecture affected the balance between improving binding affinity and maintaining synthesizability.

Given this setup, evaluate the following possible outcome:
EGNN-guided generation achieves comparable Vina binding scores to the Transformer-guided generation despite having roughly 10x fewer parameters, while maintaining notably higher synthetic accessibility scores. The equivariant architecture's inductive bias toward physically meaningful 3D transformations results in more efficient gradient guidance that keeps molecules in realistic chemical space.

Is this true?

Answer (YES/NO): NO